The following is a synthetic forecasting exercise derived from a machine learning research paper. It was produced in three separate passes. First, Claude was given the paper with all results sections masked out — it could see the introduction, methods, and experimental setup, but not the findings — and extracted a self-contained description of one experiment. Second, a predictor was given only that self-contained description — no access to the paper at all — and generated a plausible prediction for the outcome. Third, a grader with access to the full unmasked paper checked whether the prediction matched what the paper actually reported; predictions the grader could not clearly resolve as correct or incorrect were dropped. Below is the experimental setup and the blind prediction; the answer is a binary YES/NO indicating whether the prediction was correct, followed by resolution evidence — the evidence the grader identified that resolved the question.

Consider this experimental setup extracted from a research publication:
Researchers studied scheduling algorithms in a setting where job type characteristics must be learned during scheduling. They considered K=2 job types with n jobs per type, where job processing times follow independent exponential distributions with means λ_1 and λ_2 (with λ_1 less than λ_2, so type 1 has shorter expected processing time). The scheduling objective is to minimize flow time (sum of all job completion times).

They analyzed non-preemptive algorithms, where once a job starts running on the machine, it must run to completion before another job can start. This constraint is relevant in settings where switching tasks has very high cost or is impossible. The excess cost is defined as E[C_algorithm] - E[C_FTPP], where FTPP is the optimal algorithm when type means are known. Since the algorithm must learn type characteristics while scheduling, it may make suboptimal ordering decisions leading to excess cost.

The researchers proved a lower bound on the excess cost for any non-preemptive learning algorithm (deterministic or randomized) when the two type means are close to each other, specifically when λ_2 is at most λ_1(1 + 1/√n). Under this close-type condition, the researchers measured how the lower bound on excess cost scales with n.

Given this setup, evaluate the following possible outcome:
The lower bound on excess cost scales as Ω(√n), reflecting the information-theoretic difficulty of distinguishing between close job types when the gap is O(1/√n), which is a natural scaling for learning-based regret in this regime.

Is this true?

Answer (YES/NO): NO